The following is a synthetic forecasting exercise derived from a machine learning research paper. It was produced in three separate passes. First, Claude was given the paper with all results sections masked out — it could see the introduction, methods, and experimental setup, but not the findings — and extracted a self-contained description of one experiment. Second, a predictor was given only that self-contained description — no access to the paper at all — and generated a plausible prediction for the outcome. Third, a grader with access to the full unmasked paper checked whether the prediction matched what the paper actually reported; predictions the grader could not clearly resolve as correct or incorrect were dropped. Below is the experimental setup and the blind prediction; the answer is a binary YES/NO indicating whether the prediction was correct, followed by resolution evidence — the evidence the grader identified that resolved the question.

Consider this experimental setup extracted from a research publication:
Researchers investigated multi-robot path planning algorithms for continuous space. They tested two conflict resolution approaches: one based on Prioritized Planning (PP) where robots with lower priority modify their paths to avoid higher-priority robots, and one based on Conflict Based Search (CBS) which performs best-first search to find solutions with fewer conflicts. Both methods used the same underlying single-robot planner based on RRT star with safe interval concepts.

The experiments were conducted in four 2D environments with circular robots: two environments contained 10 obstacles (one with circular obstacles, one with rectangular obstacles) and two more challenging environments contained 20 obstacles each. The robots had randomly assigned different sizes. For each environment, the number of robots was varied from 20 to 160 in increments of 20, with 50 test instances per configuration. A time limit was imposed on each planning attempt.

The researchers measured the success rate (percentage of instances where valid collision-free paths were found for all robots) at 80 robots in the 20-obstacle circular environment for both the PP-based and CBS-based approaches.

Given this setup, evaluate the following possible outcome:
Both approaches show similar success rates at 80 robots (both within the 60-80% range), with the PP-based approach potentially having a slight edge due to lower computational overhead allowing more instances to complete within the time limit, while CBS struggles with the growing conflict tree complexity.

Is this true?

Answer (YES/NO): NO